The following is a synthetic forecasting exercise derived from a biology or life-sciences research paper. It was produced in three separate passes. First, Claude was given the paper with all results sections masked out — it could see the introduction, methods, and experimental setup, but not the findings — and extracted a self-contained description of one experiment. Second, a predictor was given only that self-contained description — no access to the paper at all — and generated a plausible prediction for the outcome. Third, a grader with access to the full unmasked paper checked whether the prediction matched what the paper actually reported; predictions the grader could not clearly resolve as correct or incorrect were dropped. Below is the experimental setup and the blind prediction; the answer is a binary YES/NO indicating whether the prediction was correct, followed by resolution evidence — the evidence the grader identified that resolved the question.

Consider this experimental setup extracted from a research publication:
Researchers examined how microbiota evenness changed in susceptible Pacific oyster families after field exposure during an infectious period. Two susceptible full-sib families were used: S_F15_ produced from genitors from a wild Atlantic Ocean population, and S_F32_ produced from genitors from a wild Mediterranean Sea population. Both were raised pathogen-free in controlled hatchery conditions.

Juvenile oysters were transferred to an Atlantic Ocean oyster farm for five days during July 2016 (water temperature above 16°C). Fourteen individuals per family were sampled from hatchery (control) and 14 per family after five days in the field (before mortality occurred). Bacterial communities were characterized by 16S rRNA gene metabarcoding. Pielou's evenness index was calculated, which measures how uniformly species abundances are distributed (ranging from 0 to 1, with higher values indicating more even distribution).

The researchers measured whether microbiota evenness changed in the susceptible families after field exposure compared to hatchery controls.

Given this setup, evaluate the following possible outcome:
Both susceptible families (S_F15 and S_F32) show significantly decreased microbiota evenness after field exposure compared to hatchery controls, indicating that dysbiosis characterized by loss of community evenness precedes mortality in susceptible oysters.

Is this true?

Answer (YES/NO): NO